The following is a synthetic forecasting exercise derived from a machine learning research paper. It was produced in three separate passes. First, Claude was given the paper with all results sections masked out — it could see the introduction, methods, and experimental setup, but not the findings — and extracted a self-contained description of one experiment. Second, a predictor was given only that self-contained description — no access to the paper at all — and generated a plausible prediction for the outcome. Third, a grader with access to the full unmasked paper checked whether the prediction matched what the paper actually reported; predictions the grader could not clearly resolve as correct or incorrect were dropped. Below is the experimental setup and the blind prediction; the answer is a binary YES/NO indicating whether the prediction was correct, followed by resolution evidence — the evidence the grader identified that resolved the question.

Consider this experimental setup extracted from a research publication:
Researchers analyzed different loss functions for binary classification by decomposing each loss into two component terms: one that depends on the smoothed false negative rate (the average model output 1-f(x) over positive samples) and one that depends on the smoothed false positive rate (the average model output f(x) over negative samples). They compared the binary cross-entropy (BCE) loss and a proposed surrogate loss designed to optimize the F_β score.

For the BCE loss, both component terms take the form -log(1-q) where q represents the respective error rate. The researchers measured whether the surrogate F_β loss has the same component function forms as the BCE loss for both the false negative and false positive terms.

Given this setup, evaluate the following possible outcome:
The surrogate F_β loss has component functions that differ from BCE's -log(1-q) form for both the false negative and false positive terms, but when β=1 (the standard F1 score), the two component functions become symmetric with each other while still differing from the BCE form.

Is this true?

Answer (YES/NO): NO